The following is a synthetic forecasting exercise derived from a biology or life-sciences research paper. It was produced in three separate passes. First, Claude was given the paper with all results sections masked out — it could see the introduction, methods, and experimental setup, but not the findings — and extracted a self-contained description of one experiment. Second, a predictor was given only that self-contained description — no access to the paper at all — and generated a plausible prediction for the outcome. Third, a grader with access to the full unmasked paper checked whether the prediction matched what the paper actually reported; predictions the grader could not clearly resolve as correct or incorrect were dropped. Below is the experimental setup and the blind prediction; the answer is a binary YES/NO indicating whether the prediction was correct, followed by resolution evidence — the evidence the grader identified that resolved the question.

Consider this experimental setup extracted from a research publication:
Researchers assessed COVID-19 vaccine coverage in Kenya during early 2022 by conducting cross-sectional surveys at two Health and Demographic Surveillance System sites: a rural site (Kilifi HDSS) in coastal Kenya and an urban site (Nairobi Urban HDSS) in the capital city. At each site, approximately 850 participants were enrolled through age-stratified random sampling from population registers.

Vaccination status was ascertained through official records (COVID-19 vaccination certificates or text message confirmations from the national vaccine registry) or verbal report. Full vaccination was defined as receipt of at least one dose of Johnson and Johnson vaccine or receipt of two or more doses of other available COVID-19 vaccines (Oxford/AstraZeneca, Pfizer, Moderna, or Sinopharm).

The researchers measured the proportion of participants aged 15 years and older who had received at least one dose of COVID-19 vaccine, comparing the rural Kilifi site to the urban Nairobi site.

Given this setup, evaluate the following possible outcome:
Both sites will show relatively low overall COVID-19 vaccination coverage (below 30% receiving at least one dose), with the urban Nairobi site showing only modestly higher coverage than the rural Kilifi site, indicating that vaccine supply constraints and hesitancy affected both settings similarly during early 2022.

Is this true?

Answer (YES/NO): NO